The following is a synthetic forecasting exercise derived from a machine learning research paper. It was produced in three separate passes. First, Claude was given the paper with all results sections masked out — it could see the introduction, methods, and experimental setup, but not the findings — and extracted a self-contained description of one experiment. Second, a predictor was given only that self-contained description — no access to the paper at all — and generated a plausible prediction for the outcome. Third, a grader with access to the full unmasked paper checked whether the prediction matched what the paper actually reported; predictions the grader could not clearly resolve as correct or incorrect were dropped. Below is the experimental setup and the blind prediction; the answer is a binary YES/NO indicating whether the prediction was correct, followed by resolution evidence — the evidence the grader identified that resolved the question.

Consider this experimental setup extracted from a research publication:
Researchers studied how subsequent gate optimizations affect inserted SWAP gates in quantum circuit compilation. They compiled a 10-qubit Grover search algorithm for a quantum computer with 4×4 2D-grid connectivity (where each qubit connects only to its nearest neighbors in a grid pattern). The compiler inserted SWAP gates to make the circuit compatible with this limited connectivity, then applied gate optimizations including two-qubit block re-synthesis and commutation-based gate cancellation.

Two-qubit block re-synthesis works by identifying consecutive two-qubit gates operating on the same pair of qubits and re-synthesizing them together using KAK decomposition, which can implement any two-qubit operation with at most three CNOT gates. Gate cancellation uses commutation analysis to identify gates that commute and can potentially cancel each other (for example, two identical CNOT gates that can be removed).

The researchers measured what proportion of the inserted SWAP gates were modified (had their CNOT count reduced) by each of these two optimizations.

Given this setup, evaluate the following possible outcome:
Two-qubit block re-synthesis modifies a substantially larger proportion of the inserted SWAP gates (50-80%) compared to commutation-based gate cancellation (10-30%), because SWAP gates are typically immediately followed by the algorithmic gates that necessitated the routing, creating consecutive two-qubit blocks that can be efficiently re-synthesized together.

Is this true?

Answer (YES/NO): NO